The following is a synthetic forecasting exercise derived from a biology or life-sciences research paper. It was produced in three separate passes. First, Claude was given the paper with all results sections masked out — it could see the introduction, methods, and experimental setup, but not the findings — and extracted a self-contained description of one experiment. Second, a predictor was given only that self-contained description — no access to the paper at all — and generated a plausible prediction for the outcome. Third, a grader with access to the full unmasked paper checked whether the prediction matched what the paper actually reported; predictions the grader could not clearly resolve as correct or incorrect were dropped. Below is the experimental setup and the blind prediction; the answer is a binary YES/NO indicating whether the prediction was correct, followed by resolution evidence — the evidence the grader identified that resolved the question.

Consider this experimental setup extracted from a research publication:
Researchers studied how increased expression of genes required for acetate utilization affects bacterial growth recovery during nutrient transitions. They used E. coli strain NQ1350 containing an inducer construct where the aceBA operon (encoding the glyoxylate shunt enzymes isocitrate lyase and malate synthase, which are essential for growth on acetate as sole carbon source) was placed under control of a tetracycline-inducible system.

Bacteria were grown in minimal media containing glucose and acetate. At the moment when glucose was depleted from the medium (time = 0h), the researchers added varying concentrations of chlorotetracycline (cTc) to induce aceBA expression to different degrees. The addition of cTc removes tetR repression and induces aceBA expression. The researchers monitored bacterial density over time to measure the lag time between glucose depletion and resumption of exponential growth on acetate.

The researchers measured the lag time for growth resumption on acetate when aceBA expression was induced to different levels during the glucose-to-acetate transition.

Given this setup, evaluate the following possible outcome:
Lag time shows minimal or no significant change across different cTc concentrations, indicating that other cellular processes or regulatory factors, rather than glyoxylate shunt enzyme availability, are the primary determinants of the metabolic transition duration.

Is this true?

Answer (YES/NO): NO